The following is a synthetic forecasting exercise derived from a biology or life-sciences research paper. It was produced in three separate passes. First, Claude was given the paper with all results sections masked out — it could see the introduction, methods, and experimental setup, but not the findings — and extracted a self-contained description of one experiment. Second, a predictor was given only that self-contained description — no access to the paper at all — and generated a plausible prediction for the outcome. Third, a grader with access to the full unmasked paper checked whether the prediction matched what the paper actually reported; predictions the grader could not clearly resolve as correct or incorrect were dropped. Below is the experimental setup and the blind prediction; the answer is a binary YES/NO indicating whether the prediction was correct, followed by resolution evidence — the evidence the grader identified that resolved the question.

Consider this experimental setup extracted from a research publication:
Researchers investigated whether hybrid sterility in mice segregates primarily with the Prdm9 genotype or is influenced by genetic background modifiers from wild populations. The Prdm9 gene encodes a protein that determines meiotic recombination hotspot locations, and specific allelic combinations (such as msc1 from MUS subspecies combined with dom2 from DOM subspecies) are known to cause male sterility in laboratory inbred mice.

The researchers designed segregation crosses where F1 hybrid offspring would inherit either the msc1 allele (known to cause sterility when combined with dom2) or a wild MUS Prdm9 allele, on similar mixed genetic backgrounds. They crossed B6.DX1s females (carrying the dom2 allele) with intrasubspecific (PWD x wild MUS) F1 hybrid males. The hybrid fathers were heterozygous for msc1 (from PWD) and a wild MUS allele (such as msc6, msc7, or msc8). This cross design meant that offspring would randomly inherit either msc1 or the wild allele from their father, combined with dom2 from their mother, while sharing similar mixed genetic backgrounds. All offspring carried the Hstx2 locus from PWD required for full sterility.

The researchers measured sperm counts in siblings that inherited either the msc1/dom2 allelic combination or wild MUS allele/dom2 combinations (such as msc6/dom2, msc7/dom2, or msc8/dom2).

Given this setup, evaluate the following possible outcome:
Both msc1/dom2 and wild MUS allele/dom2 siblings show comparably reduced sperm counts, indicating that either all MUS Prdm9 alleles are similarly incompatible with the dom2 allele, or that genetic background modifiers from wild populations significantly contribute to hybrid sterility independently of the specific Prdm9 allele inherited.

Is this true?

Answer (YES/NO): NO